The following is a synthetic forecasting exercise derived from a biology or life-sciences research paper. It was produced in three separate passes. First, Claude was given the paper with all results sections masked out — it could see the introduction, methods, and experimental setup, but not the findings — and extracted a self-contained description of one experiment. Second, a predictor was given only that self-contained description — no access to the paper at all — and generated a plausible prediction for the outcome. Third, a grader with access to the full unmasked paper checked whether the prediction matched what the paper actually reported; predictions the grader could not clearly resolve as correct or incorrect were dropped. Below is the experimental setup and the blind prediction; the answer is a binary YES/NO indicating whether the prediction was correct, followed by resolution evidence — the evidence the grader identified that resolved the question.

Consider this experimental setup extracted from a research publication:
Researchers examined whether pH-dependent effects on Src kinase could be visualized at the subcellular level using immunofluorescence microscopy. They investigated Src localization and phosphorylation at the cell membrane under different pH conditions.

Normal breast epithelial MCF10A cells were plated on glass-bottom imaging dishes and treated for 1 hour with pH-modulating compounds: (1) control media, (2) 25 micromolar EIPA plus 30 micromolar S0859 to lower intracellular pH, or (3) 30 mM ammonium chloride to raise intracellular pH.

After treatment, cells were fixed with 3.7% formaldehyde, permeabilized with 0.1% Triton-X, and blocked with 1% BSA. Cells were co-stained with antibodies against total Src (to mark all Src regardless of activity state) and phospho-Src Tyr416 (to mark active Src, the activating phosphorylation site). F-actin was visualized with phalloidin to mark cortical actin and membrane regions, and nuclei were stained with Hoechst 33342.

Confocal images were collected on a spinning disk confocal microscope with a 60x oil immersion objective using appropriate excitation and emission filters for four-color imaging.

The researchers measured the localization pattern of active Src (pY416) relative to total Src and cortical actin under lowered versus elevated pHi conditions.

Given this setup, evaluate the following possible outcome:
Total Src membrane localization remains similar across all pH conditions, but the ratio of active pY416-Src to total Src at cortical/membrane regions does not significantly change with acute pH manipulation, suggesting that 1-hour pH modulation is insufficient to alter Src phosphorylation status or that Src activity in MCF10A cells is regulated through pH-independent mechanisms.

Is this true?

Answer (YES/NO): NO